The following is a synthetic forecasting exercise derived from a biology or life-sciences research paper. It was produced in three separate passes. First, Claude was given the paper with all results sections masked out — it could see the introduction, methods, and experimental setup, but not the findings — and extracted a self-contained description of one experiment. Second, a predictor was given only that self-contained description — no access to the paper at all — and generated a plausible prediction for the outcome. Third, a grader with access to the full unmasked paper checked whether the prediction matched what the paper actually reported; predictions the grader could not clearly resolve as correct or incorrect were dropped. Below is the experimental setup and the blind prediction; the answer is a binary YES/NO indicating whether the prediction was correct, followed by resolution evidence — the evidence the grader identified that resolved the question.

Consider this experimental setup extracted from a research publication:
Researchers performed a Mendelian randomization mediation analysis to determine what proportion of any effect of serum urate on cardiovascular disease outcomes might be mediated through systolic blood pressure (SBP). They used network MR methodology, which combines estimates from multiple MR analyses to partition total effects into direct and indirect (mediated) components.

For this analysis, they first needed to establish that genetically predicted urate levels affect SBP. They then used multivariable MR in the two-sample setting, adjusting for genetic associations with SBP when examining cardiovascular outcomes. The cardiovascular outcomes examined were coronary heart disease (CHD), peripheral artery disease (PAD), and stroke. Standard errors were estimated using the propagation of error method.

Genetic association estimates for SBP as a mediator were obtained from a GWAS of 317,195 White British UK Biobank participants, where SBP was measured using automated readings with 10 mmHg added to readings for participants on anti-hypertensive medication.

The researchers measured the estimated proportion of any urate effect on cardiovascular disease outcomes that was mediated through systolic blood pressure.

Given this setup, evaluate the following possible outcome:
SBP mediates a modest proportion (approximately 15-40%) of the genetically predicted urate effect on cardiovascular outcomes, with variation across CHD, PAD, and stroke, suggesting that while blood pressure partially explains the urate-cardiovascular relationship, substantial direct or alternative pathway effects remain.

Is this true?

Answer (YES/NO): NO